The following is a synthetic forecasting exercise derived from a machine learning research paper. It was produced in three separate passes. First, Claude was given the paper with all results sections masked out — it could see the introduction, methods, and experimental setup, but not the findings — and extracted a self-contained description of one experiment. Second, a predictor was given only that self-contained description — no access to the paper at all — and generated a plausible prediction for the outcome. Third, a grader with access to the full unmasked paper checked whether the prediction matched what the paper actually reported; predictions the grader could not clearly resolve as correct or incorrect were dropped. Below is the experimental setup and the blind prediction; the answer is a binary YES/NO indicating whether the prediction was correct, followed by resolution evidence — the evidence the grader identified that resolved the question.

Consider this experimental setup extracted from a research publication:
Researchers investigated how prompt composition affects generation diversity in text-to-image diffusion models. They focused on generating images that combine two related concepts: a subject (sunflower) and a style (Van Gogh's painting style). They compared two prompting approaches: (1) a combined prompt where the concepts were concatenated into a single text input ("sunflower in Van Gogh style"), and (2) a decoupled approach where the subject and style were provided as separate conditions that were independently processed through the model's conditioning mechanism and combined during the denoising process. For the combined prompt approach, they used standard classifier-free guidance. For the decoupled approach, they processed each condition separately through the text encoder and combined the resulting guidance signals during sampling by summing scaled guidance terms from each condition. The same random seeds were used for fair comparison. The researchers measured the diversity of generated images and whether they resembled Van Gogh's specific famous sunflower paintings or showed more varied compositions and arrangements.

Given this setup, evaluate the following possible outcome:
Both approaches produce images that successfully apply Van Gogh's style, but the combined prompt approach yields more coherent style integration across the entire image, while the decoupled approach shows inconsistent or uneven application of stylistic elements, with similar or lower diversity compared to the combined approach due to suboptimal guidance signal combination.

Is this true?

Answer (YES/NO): NO